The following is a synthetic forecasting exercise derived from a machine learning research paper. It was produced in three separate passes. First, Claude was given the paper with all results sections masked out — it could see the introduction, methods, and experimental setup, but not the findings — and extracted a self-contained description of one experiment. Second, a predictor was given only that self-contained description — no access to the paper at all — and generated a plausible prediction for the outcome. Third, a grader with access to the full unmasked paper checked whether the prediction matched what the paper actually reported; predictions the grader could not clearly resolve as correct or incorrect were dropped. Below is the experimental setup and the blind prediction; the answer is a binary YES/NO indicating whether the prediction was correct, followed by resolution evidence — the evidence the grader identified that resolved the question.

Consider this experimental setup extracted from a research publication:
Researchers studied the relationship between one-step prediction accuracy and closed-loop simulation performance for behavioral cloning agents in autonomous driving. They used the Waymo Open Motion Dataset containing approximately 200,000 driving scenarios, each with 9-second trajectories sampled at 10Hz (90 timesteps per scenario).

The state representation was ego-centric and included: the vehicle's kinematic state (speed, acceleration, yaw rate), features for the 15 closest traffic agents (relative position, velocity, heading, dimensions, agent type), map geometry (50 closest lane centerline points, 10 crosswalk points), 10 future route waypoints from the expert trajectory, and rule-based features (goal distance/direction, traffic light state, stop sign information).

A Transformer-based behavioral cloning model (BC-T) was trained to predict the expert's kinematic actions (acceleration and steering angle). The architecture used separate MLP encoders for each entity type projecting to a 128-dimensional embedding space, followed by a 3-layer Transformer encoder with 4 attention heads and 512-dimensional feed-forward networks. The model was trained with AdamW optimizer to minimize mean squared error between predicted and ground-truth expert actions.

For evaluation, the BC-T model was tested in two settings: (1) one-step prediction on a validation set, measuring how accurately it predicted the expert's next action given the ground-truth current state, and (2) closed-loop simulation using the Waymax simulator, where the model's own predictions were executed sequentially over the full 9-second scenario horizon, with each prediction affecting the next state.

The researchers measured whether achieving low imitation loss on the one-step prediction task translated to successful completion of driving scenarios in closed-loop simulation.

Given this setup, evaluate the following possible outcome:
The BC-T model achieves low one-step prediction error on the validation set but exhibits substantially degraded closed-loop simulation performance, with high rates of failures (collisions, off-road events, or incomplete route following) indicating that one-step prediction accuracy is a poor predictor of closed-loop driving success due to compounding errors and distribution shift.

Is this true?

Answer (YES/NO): YES